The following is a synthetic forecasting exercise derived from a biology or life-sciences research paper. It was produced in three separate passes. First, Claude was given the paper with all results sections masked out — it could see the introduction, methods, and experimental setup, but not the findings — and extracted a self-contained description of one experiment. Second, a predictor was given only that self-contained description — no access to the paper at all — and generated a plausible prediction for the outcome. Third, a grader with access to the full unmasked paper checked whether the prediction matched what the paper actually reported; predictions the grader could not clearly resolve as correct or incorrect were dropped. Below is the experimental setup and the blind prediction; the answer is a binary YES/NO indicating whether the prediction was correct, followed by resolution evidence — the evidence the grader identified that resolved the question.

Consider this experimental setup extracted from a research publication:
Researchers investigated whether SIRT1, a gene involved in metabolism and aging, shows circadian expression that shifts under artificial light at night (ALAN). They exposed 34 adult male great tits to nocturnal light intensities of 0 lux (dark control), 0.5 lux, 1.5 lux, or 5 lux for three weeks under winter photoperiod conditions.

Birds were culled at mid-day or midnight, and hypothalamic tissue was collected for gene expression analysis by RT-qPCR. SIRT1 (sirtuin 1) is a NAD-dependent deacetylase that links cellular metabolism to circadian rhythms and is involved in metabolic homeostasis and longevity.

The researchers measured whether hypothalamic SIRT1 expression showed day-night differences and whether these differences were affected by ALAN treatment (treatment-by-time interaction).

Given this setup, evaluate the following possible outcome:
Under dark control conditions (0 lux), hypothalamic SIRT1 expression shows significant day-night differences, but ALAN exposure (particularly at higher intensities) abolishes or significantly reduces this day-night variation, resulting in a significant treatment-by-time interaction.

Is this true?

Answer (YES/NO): NO